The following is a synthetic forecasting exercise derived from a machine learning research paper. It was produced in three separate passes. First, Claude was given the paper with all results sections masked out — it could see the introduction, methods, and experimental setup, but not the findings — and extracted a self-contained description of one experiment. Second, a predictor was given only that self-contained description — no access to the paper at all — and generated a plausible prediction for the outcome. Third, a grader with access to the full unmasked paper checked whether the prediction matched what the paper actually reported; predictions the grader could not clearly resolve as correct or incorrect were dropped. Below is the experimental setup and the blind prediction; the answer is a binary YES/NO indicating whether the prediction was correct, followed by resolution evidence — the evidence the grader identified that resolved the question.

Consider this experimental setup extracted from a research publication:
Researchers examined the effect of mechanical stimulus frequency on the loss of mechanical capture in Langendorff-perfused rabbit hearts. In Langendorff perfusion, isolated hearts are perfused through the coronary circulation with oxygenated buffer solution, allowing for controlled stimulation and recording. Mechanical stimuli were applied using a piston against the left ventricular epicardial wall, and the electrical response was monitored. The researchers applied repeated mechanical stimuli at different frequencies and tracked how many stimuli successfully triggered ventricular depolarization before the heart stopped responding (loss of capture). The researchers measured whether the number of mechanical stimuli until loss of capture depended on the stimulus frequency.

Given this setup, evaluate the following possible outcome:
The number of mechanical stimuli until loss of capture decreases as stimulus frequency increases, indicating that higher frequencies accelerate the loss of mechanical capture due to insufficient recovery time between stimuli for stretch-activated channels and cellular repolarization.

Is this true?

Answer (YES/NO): YES